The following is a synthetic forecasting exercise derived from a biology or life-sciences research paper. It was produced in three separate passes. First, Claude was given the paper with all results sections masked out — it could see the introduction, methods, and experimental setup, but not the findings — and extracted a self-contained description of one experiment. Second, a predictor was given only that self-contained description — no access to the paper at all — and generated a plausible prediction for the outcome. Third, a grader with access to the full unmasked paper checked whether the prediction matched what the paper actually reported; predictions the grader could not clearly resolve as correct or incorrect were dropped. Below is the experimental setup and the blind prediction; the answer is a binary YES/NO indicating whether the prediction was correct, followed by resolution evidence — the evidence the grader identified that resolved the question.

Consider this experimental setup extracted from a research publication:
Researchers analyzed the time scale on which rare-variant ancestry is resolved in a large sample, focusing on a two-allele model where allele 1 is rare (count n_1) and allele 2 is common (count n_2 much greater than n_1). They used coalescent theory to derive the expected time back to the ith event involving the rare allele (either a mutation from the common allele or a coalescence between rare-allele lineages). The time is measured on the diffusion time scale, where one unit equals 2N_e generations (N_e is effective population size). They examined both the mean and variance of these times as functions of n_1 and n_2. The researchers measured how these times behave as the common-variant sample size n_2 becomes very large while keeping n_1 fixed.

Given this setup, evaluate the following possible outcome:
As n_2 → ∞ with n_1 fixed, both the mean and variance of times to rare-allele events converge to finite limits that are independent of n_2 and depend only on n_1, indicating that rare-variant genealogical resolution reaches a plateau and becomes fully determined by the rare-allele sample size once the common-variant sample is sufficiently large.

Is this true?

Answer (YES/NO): NO